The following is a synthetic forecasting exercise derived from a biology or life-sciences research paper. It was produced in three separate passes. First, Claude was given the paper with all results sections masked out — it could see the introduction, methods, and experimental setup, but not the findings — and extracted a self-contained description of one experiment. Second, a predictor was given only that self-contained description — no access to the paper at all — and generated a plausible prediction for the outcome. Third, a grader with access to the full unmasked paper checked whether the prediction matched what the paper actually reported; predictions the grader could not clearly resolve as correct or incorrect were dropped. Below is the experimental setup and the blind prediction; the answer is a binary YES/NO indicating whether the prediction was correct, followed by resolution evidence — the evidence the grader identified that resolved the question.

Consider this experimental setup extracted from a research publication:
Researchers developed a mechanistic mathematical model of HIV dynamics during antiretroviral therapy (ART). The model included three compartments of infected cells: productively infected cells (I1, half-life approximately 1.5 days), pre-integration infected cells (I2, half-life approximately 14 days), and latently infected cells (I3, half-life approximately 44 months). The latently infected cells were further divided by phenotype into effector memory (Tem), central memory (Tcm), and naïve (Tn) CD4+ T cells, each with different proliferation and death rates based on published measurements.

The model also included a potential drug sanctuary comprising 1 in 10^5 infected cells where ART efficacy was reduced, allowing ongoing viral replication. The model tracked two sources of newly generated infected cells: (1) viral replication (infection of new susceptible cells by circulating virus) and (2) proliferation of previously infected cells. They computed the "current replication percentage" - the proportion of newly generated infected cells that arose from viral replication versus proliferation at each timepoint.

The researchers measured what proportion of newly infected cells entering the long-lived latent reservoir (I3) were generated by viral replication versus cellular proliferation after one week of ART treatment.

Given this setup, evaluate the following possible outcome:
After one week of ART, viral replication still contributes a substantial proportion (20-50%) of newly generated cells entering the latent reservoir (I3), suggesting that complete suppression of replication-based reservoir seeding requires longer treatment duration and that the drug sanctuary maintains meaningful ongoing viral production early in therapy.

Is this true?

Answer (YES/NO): NO